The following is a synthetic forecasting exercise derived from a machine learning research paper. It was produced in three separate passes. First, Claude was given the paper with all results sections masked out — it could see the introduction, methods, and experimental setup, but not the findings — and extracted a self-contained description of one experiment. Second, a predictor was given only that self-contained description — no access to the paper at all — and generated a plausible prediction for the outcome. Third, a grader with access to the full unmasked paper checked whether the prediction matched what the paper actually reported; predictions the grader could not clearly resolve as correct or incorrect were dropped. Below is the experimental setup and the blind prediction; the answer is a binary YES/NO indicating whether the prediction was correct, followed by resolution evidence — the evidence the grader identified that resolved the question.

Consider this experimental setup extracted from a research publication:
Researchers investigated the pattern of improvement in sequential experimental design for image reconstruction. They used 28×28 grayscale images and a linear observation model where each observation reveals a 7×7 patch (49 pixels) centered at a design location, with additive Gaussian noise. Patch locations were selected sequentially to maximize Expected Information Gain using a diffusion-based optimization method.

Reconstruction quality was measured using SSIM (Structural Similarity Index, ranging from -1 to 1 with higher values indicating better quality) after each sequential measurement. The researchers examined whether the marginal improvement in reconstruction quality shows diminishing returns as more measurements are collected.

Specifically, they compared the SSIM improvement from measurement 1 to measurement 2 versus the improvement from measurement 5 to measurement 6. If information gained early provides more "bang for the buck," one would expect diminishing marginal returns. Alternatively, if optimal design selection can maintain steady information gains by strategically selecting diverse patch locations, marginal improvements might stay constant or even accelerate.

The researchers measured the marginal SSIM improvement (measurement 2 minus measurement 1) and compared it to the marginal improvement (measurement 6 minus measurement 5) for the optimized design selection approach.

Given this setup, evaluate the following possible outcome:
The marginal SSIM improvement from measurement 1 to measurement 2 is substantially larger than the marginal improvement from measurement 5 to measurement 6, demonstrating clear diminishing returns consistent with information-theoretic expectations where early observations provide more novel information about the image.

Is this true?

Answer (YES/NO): YES